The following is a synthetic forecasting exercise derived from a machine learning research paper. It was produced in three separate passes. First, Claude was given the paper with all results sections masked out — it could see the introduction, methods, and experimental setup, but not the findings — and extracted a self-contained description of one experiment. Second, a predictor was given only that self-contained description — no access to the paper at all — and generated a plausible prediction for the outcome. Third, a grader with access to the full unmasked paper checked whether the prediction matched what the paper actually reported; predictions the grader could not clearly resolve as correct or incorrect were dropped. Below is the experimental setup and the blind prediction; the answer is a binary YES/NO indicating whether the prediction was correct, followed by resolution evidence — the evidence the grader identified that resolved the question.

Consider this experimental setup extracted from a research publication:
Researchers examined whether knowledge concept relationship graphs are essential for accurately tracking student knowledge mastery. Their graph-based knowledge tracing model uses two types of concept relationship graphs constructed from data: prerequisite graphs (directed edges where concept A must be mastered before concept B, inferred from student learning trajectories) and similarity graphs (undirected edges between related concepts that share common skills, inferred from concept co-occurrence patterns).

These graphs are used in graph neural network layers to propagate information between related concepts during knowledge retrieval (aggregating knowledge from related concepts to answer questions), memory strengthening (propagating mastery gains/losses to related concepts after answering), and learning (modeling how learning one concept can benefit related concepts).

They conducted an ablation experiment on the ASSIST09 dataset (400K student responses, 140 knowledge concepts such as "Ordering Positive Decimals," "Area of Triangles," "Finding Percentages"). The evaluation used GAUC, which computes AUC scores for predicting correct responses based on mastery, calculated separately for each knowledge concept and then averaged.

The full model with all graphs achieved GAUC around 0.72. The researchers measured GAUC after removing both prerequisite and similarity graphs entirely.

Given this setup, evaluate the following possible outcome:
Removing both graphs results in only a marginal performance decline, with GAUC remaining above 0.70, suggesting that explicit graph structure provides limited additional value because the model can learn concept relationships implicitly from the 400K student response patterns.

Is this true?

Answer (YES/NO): NO